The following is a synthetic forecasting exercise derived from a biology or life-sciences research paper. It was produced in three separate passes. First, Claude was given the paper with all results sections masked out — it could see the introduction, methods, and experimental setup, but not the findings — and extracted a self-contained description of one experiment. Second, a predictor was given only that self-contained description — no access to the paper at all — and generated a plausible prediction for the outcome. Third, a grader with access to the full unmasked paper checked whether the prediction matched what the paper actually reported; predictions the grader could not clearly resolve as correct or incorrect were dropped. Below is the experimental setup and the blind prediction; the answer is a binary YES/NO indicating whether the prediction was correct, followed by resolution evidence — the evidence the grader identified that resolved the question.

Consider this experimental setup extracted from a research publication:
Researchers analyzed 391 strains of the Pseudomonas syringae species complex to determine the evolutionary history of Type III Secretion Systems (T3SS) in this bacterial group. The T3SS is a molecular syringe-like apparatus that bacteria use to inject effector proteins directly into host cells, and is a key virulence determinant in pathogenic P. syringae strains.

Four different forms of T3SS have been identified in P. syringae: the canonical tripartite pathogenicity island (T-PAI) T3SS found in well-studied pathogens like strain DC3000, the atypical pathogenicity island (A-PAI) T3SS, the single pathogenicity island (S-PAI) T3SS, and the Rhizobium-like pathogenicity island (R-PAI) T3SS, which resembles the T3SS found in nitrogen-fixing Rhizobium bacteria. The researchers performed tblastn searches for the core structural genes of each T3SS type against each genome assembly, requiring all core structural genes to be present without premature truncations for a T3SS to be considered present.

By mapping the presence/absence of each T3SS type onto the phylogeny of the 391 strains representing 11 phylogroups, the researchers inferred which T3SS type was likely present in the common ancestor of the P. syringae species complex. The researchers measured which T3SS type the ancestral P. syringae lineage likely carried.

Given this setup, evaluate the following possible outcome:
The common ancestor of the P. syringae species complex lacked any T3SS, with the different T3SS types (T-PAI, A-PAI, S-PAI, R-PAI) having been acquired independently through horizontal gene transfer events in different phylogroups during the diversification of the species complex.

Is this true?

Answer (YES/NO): NO